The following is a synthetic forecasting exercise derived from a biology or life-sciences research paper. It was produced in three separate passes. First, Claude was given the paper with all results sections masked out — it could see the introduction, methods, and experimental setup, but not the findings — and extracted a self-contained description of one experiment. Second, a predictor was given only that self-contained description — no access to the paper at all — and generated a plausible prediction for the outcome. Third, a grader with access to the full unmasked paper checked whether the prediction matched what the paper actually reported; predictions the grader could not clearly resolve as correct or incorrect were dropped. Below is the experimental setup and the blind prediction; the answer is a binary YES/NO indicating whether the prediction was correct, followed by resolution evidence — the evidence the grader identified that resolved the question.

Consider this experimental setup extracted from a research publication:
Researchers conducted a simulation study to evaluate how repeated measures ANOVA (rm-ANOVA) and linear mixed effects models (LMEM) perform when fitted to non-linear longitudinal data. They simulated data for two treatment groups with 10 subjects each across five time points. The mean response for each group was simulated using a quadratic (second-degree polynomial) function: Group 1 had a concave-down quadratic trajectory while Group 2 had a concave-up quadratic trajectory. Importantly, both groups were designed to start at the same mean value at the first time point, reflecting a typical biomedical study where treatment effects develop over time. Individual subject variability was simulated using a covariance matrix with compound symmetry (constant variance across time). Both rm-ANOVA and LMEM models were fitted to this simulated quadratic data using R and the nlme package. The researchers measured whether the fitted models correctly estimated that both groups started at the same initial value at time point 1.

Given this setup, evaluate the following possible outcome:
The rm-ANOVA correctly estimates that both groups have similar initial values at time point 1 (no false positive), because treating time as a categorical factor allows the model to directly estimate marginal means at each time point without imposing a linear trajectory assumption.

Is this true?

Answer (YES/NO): NO